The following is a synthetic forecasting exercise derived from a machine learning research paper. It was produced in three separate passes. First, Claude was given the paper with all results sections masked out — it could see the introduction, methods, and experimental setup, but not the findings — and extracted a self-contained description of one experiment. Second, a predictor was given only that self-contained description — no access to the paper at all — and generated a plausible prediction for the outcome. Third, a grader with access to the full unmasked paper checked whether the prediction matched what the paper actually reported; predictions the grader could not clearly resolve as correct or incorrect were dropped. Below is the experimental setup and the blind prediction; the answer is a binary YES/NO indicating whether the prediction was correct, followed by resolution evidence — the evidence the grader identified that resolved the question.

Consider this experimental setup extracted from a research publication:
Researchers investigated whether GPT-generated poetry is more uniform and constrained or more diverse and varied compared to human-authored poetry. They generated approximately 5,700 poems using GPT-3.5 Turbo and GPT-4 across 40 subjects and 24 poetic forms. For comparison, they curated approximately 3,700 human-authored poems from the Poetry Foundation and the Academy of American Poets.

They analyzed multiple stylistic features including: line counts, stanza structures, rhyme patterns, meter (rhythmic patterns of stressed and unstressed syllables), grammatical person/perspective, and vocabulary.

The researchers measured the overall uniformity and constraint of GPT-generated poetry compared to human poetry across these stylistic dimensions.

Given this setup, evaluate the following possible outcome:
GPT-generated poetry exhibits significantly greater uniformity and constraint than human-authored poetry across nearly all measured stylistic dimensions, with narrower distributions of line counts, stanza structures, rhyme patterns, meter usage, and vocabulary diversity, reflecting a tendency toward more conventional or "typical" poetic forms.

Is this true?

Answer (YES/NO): YES